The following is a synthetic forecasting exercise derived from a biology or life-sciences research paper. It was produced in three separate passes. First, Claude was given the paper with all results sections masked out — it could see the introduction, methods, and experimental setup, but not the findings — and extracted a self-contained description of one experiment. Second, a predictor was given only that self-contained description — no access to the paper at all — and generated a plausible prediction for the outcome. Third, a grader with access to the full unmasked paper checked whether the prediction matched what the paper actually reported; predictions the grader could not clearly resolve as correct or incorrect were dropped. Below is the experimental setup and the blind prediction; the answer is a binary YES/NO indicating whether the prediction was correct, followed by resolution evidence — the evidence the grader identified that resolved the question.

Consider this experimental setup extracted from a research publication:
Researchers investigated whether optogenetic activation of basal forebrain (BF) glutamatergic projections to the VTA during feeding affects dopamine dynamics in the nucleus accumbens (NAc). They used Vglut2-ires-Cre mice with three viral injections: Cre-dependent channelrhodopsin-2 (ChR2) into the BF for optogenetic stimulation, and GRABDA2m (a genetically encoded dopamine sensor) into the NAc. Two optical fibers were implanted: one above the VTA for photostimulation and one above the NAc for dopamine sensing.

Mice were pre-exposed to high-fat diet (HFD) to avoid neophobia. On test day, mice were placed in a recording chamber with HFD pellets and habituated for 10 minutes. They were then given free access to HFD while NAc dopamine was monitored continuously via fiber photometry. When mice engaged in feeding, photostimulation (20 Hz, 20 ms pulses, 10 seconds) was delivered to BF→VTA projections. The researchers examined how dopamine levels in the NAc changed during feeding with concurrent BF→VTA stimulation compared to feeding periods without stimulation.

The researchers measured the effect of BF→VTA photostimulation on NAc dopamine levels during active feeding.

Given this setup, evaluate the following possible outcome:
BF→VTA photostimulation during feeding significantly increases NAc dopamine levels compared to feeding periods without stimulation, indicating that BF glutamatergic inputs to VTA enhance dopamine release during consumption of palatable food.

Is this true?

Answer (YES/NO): NO